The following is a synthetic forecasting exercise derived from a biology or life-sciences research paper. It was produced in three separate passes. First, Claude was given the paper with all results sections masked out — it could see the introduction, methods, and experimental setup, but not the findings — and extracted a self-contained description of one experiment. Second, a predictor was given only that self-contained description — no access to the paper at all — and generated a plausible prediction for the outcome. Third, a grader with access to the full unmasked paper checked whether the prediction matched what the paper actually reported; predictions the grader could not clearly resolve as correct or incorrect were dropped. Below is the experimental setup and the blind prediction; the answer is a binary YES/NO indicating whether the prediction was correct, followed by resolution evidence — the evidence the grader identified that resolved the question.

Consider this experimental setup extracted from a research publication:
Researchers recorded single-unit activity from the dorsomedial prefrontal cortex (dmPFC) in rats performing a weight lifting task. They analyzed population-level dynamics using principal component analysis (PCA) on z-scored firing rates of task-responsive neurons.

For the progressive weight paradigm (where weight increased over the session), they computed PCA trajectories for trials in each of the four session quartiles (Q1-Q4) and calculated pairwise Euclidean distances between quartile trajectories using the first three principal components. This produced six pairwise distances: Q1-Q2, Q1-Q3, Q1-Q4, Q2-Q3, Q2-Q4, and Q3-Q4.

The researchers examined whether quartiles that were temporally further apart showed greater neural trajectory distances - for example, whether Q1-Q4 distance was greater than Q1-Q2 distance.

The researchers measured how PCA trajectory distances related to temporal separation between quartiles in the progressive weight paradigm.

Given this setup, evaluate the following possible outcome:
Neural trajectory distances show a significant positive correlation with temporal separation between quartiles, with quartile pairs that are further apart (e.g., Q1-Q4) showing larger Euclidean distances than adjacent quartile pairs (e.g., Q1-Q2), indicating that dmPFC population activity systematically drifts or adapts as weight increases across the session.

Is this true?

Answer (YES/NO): YES